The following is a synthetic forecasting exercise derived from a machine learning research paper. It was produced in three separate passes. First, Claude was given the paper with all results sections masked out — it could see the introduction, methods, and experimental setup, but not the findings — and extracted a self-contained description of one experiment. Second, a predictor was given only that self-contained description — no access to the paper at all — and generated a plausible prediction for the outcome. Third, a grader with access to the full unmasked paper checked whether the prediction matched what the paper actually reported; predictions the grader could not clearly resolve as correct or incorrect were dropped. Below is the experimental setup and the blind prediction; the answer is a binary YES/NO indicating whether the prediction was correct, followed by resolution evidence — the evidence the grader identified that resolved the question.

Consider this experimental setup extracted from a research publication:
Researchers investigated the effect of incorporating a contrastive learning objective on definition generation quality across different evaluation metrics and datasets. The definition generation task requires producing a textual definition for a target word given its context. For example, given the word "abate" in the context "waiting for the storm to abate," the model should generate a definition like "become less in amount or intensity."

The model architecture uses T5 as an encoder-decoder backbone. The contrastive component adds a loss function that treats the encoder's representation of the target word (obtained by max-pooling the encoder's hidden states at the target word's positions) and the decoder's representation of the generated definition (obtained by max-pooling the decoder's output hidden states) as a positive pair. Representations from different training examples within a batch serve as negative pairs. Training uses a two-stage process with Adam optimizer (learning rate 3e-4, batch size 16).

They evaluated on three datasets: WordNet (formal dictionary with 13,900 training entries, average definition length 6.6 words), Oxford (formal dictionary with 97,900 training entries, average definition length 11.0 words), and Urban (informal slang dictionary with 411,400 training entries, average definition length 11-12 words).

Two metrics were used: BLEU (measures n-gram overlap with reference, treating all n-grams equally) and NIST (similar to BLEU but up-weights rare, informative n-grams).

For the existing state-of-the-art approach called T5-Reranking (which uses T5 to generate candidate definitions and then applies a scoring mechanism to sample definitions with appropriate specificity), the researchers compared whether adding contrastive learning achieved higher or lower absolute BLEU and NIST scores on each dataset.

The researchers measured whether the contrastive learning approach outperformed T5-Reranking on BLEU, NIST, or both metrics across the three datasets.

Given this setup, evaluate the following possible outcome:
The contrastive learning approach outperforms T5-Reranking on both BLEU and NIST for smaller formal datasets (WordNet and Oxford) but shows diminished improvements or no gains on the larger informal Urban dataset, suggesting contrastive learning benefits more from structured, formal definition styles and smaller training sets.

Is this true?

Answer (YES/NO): NO